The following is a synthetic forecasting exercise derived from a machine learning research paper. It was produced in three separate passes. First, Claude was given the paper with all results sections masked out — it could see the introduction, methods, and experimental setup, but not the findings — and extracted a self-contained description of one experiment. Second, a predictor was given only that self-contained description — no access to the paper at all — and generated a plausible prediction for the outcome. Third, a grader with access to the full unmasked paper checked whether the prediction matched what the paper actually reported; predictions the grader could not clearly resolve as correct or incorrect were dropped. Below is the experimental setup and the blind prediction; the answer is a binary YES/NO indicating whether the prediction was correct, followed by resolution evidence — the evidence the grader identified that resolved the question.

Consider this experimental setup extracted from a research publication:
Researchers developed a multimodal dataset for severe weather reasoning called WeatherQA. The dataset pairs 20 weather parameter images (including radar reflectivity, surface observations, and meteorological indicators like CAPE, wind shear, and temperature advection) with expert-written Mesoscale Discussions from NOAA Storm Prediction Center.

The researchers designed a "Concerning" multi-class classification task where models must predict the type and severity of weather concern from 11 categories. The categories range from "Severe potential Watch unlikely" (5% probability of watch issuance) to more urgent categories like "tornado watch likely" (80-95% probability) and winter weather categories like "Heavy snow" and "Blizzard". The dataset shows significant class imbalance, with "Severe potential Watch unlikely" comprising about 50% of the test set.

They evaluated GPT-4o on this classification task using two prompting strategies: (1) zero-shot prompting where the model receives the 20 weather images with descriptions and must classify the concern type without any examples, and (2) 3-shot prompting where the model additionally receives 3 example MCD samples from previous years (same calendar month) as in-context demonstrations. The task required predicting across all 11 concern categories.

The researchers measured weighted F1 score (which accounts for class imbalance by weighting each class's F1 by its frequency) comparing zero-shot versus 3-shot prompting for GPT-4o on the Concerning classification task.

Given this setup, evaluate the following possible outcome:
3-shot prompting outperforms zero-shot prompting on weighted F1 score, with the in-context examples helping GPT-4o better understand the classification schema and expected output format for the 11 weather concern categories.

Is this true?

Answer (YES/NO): YES